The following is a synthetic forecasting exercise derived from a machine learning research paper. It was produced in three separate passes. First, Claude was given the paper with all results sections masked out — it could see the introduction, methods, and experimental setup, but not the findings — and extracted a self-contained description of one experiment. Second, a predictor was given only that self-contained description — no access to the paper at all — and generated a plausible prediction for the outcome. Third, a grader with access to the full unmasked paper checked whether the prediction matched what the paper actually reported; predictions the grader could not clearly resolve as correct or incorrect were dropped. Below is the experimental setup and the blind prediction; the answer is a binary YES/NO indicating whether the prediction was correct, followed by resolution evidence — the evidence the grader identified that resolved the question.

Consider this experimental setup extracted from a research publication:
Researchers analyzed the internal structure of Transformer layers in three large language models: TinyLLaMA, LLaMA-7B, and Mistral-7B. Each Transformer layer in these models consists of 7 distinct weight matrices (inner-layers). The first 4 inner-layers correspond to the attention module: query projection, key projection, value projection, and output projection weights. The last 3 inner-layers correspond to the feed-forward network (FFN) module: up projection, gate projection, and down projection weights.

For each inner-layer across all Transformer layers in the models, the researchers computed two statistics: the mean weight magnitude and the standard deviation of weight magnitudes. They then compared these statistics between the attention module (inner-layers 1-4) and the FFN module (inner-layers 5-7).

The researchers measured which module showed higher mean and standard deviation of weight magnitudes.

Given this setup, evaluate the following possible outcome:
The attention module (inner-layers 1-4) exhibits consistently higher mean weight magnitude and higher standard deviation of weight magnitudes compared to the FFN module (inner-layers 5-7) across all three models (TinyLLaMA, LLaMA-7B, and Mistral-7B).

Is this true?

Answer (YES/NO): YES